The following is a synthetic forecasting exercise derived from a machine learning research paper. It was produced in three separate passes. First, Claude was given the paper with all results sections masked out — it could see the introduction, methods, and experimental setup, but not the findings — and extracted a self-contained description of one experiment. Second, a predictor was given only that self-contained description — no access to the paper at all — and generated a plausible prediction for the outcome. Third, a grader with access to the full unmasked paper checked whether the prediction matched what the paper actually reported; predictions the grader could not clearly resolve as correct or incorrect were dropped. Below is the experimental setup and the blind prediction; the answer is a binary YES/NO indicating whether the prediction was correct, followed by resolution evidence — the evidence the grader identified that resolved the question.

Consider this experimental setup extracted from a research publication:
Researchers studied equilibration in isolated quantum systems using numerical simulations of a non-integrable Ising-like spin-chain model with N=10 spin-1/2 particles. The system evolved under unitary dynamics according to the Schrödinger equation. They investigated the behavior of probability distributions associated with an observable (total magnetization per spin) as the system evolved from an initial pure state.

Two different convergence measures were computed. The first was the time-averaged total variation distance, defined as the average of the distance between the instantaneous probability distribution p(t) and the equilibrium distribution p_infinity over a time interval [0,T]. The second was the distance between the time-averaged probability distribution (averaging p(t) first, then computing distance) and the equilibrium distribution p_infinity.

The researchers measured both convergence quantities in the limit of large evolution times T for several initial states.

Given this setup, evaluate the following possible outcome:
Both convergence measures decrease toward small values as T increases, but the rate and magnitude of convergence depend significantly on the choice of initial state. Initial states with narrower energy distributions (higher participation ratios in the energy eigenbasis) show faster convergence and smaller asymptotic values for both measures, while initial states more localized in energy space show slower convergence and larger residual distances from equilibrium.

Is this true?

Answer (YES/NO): NO